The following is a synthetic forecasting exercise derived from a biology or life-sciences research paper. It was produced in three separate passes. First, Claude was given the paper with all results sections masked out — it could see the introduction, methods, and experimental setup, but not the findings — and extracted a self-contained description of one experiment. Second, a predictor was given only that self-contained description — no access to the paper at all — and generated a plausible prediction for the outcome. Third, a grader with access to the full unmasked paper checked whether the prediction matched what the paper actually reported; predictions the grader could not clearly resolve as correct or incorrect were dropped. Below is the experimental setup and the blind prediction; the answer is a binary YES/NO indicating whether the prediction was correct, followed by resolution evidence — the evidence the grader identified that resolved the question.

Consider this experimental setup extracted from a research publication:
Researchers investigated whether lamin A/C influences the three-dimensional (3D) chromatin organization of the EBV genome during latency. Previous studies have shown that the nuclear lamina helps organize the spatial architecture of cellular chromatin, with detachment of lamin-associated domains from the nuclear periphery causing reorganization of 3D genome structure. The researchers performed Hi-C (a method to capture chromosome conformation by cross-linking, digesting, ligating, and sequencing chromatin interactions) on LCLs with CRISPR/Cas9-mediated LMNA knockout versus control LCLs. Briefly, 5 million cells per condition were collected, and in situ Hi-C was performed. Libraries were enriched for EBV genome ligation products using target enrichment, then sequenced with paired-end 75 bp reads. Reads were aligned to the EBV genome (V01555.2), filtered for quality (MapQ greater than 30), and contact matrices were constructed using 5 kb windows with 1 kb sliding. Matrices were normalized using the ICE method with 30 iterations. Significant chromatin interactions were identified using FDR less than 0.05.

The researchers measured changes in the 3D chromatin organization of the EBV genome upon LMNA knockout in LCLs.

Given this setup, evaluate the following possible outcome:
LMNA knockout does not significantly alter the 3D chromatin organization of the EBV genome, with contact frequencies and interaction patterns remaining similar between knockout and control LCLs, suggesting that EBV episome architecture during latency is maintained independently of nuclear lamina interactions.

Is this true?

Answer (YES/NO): YES